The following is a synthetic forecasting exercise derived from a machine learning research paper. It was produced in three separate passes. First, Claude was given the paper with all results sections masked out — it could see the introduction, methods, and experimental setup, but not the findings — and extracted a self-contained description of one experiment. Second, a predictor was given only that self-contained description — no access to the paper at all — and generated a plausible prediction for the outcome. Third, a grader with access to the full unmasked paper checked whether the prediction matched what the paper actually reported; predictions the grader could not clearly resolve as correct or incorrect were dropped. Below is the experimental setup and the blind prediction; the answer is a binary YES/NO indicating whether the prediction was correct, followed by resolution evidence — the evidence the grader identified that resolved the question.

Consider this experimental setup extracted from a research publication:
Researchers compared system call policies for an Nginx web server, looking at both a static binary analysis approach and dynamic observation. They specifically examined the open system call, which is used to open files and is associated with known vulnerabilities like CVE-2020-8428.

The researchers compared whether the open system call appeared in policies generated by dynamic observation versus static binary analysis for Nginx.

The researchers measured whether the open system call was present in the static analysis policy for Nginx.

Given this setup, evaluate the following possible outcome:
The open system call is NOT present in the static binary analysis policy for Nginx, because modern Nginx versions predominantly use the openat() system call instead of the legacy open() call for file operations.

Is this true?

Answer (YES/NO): YES